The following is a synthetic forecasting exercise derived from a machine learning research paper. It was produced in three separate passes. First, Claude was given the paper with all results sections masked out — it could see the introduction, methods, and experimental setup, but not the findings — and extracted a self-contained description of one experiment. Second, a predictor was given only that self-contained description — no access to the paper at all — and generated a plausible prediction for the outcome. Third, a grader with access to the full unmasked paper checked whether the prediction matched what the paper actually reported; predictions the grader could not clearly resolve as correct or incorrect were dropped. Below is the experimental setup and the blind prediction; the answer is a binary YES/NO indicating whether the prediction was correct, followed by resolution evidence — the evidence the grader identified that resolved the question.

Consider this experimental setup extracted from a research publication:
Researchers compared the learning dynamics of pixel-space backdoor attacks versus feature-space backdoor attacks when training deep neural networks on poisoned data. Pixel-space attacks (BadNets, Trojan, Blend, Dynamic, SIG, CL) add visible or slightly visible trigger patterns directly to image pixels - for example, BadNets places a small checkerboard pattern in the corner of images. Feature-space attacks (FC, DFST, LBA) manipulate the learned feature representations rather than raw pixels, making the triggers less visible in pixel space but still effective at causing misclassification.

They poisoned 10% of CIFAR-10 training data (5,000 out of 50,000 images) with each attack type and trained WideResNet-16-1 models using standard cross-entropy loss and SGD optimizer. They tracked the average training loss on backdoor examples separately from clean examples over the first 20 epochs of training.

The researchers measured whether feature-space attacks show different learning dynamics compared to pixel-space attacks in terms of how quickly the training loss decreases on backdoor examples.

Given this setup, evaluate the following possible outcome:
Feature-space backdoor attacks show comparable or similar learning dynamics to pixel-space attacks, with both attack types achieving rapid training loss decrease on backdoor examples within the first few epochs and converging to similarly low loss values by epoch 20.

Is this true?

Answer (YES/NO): NO